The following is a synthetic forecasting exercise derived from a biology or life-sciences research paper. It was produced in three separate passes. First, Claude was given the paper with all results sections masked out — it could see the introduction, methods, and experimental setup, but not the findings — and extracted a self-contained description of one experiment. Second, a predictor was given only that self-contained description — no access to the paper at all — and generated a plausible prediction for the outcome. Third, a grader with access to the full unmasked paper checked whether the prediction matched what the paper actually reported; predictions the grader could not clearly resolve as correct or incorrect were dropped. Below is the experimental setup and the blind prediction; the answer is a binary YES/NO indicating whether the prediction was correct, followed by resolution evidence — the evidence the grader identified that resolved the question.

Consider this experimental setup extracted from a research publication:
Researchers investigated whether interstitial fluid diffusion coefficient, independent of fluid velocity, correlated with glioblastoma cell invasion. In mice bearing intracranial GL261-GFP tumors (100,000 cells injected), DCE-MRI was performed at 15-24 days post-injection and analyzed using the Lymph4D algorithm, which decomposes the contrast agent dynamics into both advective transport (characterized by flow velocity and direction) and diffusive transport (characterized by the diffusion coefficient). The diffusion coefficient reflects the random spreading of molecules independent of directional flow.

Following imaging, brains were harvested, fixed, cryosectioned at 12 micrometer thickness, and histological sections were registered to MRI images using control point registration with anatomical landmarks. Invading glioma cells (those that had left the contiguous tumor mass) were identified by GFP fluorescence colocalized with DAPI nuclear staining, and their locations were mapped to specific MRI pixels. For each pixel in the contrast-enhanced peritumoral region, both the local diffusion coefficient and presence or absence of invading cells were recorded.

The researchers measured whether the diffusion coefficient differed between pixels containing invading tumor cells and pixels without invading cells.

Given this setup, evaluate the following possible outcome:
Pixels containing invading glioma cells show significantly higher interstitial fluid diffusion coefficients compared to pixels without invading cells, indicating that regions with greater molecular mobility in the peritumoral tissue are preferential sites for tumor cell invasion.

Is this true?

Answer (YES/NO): NO